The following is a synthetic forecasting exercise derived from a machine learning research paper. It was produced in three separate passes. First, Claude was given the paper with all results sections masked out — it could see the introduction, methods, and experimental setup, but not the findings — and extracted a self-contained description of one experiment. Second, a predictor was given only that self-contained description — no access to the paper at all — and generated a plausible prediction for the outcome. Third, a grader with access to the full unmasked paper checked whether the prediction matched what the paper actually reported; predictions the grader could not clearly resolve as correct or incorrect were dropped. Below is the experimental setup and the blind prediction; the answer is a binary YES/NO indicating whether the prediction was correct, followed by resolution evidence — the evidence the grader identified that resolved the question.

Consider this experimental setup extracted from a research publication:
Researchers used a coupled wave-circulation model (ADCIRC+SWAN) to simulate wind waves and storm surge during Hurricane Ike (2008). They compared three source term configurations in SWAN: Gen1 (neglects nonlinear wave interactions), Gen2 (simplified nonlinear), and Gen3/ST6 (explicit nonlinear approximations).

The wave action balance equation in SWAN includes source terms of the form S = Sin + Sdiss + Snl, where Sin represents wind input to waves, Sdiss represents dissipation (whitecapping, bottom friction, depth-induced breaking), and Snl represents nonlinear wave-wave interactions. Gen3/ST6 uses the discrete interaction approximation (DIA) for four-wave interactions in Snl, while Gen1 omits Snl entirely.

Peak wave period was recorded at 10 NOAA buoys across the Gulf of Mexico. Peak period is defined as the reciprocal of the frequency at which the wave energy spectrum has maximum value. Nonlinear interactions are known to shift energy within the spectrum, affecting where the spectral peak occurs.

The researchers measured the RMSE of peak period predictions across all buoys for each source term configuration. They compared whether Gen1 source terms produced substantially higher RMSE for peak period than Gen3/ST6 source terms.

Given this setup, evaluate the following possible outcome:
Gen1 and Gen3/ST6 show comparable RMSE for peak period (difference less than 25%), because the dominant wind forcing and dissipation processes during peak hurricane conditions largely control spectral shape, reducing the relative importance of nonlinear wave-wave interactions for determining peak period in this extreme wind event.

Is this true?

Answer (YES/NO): YES